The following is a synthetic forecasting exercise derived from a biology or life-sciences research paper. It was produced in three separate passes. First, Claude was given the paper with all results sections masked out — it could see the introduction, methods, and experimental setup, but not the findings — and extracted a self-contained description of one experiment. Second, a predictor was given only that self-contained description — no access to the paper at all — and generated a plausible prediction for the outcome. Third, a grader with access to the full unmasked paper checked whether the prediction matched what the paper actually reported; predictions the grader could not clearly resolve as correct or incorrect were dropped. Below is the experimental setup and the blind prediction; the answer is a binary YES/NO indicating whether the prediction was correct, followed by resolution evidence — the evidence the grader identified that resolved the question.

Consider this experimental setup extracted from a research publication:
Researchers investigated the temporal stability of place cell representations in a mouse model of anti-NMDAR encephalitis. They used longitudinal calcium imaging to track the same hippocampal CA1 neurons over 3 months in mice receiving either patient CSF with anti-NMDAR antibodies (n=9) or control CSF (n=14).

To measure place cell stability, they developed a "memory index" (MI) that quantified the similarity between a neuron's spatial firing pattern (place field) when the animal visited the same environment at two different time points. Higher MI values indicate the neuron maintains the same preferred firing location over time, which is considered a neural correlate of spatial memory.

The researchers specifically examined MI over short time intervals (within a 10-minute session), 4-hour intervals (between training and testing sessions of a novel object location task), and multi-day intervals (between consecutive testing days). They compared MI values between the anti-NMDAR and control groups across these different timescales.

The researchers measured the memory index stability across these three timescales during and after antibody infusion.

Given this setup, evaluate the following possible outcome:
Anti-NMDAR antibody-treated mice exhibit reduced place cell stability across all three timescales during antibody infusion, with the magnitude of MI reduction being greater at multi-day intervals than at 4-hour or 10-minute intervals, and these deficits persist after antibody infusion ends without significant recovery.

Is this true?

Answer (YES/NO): NO